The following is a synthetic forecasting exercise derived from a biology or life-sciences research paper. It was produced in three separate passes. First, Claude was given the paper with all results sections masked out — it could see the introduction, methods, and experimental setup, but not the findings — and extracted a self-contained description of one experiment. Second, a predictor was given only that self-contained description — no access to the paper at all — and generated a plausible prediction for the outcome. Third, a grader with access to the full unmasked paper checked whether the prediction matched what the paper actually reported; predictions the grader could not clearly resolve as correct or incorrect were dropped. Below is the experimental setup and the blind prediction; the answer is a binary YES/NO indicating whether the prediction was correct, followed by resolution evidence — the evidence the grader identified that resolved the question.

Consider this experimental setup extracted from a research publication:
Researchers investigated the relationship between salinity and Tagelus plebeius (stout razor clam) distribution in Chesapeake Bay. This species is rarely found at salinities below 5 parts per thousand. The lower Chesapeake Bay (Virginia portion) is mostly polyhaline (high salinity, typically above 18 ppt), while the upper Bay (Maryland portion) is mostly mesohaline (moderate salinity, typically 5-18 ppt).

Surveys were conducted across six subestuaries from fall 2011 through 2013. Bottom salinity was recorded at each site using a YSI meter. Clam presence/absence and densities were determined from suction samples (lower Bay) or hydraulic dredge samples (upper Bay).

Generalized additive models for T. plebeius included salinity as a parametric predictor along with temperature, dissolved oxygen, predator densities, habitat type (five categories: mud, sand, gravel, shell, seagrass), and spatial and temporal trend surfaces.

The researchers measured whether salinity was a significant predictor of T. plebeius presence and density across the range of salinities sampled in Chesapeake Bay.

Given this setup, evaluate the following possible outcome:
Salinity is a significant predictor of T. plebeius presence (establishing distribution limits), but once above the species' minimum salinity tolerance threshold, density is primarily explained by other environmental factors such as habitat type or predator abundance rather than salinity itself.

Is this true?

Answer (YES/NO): NO